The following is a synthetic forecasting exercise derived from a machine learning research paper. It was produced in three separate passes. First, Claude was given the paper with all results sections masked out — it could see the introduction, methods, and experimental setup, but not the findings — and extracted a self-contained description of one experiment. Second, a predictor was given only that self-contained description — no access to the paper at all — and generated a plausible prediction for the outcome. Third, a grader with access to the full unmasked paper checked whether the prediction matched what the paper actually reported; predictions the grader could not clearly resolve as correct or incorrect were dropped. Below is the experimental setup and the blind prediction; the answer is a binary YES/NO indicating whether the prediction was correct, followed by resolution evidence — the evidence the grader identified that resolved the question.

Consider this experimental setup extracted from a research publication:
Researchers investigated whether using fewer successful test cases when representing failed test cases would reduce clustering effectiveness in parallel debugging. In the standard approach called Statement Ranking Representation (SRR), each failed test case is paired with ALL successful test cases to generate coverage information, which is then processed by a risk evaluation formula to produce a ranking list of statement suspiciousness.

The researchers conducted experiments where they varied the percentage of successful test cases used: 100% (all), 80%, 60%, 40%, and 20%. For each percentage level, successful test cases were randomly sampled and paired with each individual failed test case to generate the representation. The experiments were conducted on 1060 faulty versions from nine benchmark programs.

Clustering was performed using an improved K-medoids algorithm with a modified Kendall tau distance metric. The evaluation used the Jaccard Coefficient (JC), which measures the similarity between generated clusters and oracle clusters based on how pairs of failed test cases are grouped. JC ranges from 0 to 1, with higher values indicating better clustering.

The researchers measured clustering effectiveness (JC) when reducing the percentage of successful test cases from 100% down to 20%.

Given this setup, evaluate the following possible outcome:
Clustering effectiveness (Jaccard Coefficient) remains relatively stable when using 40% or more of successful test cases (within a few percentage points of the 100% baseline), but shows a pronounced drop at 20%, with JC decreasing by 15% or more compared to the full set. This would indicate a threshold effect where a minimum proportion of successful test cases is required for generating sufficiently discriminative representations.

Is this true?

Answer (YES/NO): NO